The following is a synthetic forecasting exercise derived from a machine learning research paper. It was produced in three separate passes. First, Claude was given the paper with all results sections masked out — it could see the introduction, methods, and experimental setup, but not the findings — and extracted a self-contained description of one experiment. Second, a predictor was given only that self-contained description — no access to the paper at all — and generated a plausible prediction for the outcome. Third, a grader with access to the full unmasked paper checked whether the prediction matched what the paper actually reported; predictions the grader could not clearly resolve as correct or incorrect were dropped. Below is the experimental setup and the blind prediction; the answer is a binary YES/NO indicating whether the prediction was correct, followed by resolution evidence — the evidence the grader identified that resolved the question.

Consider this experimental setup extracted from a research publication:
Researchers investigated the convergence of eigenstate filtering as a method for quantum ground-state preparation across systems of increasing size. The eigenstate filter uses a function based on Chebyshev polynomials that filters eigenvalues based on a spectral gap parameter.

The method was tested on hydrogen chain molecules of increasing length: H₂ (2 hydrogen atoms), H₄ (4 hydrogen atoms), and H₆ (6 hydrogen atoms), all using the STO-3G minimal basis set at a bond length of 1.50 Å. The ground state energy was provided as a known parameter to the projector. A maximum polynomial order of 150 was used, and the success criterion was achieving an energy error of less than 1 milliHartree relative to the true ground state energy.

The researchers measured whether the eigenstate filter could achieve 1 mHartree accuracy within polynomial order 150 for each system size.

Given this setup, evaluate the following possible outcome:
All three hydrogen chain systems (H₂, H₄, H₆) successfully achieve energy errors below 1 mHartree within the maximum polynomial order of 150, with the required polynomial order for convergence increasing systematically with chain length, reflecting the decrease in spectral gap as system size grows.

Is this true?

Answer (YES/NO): NO